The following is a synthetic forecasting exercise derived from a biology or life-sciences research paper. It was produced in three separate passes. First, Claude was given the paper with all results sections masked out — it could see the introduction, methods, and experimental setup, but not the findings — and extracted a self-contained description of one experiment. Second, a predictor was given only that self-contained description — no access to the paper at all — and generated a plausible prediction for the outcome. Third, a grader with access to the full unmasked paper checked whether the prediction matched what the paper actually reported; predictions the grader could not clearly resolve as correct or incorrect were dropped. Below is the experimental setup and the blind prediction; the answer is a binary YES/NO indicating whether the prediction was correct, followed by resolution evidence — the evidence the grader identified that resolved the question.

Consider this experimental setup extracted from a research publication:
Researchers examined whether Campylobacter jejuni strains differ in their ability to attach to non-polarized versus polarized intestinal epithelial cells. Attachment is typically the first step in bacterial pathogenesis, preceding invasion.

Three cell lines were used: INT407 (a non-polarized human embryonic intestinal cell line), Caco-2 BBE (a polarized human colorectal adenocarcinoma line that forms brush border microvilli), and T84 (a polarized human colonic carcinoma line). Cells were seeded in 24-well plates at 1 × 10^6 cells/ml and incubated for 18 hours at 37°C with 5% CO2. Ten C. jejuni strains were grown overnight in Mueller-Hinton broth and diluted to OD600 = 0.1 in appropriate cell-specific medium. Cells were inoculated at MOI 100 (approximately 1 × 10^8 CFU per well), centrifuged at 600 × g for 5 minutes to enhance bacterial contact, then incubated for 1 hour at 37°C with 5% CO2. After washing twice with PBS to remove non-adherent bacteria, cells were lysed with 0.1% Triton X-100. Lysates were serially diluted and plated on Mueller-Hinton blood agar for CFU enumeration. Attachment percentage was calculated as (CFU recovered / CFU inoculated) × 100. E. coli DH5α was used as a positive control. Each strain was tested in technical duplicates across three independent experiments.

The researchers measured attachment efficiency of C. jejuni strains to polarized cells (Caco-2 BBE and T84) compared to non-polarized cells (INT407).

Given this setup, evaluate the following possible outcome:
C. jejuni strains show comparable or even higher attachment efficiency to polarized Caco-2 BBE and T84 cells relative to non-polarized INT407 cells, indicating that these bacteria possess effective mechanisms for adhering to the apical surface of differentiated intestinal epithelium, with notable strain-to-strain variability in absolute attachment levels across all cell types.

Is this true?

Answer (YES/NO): NO